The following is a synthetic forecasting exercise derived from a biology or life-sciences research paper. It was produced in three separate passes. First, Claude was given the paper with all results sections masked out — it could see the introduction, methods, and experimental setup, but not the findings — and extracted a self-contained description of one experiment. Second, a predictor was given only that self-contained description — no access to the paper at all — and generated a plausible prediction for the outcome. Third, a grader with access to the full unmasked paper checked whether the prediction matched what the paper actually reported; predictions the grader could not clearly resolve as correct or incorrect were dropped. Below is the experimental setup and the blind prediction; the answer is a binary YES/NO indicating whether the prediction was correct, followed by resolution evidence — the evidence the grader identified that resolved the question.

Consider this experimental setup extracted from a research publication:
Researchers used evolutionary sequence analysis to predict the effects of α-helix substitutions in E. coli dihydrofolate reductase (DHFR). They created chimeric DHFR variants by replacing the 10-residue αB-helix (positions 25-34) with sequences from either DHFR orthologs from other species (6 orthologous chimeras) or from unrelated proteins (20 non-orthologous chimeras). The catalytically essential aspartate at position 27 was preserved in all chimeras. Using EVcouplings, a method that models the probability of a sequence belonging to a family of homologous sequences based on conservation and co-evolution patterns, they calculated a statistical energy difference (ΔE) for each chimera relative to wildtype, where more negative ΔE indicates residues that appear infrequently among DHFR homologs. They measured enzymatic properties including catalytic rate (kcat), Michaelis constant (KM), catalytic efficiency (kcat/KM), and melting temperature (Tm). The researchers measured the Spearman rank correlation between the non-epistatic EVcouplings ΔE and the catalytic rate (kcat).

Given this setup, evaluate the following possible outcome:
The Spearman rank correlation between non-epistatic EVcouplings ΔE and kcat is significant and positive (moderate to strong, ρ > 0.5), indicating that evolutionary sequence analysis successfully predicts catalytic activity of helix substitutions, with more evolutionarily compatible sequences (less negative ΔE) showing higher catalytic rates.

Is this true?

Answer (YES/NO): YES